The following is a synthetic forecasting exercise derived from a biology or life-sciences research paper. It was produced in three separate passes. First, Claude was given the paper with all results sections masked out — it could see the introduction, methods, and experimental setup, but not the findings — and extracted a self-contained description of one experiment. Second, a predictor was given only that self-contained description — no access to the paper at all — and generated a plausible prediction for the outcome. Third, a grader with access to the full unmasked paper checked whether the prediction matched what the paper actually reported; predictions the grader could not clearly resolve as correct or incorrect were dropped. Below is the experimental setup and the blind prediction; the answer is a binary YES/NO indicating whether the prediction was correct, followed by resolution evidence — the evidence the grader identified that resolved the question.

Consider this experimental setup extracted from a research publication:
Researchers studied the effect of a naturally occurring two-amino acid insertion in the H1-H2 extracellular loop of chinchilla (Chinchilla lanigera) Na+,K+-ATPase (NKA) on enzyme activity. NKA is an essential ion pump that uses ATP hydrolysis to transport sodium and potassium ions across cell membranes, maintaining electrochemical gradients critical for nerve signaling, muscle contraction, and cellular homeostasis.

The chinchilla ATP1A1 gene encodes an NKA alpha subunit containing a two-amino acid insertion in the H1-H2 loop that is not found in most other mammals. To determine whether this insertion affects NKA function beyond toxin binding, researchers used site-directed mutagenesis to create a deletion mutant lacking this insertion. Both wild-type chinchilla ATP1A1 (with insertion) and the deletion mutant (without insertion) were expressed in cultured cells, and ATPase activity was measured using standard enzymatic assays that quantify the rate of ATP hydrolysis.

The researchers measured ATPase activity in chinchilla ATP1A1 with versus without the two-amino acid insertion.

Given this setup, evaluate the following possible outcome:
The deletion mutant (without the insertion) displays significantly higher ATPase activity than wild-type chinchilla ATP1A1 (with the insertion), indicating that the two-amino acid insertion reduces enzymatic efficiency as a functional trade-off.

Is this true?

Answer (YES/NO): NO